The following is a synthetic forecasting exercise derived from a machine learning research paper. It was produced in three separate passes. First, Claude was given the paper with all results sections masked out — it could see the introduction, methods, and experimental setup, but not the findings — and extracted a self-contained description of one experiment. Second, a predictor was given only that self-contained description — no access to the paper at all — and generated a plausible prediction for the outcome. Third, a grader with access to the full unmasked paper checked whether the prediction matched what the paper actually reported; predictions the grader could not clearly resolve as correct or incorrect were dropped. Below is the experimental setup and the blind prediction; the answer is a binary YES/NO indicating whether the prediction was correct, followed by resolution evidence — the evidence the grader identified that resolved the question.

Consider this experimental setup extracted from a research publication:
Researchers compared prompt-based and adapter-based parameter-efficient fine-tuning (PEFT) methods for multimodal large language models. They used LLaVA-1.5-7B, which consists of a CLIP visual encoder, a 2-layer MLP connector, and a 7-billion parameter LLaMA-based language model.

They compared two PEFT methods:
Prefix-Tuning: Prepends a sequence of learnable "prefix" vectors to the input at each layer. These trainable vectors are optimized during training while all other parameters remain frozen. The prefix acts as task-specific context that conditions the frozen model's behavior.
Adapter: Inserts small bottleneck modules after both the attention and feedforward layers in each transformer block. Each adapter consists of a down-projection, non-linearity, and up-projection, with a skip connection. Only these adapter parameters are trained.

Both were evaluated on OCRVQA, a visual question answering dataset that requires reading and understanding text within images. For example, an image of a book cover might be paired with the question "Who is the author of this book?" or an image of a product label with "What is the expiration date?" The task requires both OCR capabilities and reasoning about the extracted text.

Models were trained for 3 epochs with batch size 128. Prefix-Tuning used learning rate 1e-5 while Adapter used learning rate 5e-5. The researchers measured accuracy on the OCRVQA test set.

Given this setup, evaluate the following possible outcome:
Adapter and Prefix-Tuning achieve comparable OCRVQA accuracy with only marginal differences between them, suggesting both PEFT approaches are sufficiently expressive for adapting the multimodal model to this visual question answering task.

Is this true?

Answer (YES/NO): NO